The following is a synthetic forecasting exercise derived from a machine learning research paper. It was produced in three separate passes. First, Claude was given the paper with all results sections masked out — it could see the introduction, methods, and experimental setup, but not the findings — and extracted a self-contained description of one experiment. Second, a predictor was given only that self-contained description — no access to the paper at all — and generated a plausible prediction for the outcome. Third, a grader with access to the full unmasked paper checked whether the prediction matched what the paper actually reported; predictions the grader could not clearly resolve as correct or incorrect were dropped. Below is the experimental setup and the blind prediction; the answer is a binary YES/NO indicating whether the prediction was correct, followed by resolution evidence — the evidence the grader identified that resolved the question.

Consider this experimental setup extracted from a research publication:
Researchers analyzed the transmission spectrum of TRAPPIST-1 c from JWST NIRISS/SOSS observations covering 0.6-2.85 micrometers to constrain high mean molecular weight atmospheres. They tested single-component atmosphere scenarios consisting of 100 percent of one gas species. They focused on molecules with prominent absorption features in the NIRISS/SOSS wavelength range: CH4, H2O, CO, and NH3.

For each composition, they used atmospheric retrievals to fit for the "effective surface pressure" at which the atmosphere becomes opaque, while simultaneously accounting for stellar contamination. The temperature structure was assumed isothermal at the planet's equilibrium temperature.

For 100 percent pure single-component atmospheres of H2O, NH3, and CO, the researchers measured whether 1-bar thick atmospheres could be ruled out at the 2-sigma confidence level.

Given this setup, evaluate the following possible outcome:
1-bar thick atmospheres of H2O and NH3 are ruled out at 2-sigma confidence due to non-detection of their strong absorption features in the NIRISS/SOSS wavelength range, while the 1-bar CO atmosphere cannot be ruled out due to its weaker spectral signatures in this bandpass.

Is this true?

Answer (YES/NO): NO